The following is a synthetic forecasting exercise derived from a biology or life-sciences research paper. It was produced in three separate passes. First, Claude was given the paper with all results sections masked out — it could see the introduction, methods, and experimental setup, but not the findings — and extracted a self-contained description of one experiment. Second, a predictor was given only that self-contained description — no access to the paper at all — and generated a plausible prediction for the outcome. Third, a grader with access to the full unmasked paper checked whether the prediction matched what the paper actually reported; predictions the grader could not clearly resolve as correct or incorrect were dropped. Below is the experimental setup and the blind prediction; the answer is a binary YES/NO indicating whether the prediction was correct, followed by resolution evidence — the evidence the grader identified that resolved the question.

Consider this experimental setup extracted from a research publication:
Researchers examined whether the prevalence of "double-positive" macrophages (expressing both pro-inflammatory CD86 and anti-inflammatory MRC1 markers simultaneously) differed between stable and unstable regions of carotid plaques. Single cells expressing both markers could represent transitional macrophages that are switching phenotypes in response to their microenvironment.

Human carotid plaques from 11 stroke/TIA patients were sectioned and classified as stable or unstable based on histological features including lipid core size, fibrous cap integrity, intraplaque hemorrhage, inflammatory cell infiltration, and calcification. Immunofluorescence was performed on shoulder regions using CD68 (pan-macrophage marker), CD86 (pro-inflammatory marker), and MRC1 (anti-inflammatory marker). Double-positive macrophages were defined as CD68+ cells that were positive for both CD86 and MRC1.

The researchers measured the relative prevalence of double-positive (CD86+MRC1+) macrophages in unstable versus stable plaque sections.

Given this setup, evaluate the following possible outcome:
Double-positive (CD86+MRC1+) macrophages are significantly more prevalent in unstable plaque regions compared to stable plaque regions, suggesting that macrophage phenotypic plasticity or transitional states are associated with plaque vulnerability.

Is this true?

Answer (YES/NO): NO